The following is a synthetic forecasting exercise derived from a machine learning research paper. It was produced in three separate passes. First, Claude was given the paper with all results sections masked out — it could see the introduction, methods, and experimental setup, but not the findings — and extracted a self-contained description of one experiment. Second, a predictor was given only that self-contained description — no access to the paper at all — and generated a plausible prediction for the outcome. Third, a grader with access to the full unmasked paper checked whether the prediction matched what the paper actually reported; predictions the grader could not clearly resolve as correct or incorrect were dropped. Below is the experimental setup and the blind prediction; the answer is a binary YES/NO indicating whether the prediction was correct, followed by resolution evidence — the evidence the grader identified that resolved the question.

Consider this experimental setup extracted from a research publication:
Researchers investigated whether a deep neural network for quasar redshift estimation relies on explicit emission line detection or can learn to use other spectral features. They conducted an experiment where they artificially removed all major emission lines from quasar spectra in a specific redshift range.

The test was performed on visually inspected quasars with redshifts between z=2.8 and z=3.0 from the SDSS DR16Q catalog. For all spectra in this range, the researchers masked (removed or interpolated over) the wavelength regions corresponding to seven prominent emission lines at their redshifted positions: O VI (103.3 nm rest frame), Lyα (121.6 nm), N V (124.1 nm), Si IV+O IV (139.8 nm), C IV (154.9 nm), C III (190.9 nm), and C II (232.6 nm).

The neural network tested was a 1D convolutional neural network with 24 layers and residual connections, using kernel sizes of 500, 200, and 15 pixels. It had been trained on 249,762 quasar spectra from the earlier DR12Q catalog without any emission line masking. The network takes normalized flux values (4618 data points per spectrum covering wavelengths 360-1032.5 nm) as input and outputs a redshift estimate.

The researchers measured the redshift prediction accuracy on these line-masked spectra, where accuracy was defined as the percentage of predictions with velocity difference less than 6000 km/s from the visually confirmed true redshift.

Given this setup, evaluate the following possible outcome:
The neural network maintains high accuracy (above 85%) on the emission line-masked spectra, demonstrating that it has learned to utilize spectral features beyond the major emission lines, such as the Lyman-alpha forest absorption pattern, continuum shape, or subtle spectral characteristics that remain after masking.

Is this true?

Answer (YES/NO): YES